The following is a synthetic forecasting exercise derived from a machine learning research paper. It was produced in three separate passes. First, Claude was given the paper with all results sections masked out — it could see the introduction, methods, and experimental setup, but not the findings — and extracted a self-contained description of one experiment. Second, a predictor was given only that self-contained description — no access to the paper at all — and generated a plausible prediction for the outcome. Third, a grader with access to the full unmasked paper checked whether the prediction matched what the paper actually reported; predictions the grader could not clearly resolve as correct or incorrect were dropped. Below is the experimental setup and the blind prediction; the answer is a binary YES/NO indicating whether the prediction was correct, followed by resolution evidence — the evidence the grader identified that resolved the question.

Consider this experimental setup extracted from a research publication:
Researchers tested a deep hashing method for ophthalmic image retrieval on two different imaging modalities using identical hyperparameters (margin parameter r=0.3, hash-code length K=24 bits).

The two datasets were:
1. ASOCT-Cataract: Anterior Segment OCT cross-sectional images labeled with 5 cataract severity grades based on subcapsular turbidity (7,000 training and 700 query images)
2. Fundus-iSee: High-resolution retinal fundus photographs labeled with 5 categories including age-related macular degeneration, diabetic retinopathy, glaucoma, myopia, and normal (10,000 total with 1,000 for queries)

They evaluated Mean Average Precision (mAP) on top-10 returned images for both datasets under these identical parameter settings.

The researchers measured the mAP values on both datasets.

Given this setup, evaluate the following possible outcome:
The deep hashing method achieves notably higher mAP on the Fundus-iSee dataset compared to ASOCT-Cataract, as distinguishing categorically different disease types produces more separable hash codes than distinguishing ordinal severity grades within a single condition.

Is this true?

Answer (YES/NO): NO